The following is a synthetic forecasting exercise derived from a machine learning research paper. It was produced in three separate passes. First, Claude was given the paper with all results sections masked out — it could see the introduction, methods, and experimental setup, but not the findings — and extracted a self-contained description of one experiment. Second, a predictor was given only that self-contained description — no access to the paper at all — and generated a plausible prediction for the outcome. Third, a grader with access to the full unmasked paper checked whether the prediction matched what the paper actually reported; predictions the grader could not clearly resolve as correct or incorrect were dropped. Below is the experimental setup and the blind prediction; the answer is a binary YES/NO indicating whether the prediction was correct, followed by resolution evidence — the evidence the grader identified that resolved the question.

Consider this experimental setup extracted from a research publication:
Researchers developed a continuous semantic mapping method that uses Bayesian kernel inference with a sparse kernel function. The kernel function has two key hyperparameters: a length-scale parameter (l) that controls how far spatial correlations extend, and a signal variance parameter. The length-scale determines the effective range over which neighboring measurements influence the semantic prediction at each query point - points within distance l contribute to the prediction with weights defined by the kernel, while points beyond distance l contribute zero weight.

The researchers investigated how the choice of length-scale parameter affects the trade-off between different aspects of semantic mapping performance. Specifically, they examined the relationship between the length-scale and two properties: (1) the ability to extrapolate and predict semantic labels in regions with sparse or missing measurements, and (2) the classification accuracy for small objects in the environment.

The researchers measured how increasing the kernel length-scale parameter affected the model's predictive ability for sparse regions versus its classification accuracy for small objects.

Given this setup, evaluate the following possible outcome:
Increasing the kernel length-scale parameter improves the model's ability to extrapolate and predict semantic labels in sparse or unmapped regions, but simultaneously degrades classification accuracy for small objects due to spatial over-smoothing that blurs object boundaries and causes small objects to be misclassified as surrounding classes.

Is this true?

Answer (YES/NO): NO